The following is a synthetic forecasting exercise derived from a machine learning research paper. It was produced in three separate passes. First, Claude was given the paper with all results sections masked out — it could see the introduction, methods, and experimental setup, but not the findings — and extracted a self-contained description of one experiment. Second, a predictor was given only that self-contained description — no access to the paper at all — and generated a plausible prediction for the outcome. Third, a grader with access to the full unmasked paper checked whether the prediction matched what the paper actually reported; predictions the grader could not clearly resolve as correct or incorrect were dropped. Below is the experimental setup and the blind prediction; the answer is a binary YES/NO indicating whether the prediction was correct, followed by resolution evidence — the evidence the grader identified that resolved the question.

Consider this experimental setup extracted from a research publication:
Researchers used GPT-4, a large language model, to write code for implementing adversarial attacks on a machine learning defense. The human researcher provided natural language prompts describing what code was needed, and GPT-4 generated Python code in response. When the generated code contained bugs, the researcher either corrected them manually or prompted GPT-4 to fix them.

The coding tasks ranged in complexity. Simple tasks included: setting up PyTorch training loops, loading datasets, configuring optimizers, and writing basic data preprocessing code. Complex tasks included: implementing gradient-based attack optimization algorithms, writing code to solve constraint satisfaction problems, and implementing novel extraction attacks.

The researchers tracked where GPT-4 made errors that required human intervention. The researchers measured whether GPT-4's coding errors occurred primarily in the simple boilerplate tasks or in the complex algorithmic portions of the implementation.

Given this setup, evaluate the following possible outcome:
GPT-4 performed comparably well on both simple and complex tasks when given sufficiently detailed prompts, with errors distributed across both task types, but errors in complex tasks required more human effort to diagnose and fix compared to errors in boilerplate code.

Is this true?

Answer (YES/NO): NO